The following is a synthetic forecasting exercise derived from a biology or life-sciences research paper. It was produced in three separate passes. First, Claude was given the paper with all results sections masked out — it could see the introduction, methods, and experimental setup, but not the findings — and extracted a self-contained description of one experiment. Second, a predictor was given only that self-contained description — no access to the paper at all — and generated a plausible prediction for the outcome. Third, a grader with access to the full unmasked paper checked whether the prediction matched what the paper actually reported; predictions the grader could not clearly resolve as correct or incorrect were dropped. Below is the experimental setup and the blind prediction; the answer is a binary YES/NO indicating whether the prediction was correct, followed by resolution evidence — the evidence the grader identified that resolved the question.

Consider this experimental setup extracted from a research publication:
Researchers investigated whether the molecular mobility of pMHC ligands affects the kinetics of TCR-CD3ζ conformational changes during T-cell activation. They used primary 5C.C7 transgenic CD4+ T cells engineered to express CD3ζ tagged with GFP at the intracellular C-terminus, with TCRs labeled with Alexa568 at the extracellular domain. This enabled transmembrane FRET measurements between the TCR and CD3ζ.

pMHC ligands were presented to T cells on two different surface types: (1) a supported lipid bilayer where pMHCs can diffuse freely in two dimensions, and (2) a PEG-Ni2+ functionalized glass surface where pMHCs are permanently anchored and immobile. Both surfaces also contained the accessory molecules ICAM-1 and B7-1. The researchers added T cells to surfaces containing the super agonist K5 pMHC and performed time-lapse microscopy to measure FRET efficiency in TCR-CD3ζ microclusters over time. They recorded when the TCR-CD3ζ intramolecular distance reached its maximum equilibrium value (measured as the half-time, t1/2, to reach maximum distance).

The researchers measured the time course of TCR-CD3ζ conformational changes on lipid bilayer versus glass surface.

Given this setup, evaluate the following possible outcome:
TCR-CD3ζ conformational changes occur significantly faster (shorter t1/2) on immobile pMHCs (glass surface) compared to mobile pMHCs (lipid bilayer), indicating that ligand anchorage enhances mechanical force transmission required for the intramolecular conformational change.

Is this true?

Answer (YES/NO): NO